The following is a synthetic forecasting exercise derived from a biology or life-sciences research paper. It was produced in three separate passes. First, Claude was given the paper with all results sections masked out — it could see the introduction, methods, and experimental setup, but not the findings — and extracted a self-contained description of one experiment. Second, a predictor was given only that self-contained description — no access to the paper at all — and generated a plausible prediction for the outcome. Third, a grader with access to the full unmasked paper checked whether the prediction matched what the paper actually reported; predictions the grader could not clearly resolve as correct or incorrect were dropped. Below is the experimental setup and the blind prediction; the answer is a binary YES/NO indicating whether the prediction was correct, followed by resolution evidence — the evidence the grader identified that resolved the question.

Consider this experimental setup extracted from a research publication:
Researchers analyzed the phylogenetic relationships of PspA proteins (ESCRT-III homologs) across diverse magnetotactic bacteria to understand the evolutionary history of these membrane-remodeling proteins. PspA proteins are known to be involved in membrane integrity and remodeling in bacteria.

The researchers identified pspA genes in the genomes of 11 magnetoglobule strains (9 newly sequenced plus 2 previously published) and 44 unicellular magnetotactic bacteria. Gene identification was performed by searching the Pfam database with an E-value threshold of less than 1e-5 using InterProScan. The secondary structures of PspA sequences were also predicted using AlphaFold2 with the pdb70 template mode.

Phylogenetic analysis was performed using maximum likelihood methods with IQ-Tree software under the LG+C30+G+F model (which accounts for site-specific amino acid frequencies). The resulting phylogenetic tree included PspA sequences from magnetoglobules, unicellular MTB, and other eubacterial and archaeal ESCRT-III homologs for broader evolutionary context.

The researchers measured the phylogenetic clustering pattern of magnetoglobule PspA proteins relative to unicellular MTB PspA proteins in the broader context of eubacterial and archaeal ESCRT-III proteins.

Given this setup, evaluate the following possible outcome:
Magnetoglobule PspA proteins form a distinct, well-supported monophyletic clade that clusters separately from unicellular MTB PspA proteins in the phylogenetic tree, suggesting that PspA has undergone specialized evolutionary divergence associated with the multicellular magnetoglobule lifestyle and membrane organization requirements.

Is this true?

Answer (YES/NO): YES